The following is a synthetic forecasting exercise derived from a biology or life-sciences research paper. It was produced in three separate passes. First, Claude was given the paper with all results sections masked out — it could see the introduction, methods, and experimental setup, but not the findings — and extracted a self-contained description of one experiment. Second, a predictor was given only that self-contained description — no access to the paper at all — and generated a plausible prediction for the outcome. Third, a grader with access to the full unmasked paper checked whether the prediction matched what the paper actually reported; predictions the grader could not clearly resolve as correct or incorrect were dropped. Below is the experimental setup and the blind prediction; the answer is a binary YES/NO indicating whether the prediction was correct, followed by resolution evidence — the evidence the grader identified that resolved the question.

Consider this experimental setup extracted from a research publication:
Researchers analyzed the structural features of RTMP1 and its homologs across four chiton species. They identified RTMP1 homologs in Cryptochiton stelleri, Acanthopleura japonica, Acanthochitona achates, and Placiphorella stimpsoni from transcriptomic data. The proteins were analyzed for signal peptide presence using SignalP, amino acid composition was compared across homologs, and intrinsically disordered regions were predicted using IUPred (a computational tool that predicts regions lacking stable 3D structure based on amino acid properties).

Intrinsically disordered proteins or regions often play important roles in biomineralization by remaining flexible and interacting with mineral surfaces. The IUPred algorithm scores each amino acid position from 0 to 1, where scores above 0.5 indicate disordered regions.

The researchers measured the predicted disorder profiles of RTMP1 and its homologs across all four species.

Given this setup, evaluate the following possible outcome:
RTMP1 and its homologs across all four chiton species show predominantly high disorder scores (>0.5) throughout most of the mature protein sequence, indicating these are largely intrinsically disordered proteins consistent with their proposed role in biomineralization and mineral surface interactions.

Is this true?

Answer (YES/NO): NO